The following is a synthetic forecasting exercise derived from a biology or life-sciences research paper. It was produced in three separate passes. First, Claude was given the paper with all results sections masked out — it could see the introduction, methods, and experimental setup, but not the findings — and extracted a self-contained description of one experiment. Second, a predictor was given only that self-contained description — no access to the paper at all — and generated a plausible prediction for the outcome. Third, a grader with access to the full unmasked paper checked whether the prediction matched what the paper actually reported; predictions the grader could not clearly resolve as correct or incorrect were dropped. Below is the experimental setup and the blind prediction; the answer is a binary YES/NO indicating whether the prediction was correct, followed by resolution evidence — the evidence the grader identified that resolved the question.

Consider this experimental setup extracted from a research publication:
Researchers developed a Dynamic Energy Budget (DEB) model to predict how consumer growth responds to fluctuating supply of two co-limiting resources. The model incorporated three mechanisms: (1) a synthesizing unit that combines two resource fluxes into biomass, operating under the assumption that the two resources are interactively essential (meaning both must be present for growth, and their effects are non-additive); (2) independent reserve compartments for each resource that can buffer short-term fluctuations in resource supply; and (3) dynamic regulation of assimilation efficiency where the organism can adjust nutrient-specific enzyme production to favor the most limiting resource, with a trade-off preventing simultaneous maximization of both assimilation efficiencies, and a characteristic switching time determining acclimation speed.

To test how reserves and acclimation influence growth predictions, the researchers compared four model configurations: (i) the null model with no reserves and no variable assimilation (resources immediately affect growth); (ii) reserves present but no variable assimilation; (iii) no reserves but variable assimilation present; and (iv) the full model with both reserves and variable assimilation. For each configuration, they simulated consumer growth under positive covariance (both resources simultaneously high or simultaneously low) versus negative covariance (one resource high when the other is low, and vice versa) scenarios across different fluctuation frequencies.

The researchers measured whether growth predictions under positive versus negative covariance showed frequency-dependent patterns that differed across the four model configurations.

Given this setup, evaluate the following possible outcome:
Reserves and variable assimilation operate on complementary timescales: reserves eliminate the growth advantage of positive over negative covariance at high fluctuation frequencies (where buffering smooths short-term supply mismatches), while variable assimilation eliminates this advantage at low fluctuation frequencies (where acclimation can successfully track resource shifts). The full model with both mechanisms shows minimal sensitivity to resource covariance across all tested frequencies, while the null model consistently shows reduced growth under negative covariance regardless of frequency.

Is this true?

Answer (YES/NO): NO